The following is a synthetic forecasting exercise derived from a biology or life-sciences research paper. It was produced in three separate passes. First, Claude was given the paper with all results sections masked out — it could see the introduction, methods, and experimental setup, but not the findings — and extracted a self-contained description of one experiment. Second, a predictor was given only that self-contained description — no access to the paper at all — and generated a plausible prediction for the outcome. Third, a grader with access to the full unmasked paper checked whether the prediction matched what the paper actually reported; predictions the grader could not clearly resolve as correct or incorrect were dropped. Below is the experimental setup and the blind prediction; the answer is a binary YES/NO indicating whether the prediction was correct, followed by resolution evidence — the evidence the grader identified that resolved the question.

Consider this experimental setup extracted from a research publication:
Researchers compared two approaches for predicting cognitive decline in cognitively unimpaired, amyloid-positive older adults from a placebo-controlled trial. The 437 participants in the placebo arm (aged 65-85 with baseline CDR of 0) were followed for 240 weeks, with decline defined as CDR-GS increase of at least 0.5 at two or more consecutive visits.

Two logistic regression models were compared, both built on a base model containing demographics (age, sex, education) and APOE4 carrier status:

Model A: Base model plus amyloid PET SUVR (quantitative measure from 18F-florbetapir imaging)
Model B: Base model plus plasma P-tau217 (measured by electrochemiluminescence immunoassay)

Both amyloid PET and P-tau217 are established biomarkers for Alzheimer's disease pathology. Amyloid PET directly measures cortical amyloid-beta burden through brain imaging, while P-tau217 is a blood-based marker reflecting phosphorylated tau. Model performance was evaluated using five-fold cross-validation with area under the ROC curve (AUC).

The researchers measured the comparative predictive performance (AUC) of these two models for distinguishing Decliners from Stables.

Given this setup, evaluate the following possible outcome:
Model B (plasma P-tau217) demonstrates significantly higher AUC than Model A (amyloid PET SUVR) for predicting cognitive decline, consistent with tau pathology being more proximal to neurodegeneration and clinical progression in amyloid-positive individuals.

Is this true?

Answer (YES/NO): YES